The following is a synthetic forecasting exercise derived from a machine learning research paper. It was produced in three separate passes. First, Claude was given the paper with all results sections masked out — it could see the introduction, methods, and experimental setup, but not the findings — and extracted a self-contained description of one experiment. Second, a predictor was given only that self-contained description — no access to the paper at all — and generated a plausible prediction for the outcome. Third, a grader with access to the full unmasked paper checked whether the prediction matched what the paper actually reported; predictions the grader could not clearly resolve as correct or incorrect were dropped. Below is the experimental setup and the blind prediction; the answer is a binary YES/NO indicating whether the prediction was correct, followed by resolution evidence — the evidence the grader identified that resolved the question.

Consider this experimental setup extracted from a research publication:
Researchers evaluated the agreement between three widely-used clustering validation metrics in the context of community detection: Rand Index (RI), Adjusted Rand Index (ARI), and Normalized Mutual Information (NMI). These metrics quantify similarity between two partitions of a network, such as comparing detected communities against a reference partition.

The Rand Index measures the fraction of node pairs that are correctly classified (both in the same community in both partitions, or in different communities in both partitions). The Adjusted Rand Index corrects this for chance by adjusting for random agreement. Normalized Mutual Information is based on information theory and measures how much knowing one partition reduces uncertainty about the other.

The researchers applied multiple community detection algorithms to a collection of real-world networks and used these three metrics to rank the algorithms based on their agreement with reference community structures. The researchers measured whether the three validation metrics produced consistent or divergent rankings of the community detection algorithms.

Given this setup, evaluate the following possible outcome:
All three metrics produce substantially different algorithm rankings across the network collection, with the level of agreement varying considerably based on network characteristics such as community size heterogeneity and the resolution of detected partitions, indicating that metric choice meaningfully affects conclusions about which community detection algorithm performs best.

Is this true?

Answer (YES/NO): NO